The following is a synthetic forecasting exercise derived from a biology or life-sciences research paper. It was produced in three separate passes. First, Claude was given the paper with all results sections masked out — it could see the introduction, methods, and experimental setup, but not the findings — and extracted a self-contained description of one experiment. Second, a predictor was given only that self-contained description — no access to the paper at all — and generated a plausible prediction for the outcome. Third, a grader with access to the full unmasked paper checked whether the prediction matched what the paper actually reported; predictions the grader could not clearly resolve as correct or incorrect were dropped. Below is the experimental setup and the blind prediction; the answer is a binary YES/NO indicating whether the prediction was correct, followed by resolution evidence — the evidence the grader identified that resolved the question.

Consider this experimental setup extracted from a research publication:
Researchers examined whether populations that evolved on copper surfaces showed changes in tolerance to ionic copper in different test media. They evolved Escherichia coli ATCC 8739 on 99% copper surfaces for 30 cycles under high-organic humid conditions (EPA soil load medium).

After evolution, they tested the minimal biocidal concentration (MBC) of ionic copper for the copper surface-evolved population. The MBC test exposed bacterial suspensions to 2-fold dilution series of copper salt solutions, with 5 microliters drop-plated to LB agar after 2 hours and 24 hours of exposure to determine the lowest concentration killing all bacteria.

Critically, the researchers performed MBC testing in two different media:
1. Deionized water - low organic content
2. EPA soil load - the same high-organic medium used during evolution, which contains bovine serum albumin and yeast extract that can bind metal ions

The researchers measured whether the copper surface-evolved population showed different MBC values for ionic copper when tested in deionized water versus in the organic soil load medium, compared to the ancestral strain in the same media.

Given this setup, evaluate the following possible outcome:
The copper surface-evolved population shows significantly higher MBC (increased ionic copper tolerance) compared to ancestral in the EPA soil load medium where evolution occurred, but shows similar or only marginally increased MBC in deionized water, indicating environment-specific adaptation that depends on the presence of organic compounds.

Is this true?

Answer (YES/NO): NO